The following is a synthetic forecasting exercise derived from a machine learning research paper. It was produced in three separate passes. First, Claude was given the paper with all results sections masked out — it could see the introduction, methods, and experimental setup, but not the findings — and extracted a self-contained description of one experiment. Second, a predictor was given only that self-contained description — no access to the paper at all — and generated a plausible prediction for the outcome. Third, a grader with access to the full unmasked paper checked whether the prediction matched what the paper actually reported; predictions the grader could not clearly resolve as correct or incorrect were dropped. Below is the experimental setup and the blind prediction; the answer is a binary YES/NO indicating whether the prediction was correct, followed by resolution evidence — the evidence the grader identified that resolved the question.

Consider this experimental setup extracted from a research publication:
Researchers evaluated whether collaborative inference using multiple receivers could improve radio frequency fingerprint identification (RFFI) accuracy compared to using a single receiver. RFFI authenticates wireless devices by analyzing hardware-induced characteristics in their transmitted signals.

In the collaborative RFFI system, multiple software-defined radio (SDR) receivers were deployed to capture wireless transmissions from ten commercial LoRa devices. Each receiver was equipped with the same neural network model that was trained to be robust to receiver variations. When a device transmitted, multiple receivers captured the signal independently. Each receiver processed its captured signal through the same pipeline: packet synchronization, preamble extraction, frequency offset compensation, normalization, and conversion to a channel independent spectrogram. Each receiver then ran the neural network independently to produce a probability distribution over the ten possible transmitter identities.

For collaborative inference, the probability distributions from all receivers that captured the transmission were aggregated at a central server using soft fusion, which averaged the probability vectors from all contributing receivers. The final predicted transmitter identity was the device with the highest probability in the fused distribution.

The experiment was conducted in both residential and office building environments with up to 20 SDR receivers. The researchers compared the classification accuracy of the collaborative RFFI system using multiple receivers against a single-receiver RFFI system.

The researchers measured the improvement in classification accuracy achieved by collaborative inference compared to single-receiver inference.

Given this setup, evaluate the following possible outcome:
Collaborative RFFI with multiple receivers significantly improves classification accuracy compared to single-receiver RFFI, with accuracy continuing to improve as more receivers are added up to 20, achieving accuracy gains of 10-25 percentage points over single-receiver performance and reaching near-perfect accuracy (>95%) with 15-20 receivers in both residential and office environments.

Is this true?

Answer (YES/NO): NO